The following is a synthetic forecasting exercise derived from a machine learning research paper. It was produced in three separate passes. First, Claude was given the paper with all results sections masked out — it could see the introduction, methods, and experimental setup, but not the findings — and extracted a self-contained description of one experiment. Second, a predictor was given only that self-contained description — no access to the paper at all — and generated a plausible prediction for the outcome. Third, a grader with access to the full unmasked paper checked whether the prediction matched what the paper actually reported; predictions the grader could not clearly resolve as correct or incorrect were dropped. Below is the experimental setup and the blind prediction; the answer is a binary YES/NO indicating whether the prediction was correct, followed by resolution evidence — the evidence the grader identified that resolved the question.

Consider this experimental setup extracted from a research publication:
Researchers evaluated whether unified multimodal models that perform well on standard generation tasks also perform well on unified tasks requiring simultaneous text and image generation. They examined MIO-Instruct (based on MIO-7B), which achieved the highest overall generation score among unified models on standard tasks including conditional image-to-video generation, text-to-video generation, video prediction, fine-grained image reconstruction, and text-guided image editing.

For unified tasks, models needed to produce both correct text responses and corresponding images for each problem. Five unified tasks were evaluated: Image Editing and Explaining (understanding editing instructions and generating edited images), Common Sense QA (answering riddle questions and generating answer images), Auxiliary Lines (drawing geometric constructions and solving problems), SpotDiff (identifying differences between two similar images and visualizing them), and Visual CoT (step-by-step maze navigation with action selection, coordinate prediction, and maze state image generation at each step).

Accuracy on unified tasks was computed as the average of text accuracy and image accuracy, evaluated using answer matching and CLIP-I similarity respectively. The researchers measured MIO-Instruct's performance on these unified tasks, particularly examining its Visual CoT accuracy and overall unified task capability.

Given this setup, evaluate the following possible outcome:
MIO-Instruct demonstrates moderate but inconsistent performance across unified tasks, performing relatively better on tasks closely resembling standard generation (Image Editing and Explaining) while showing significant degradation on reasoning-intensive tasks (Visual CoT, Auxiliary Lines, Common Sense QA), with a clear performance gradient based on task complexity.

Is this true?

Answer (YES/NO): NO